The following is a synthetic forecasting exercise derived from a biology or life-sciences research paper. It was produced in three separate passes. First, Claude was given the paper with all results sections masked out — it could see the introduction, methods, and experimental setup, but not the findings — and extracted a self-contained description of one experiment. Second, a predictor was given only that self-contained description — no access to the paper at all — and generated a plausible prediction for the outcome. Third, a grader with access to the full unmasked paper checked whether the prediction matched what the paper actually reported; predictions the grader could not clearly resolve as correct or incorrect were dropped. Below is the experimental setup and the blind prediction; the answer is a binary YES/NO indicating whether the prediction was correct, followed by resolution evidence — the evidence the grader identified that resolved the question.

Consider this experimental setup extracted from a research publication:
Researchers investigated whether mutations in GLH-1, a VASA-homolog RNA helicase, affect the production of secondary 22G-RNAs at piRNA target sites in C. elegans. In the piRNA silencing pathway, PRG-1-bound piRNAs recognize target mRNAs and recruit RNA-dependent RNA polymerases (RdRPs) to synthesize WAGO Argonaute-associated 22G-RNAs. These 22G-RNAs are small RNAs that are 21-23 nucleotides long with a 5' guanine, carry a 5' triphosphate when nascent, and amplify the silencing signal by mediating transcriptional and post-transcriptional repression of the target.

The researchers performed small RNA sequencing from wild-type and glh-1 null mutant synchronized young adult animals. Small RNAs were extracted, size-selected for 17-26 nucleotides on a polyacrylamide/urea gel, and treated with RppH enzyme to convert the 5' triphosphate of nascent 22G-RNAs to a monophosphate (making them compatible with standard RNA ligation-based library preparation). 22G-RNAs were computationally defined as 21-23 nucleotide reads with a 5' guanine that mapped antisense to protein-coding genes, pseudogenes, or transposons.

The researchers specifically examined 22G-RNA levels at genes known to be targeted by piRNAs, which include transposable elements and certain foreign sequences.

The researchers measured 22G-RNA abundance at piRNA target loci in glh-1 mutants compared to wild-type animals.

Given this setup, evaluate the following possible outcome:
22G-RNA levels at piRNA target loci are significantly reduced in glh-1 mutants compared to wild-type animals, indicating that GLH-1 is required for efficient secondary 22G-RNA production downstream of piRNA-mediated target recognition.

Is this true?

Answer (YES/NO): YES